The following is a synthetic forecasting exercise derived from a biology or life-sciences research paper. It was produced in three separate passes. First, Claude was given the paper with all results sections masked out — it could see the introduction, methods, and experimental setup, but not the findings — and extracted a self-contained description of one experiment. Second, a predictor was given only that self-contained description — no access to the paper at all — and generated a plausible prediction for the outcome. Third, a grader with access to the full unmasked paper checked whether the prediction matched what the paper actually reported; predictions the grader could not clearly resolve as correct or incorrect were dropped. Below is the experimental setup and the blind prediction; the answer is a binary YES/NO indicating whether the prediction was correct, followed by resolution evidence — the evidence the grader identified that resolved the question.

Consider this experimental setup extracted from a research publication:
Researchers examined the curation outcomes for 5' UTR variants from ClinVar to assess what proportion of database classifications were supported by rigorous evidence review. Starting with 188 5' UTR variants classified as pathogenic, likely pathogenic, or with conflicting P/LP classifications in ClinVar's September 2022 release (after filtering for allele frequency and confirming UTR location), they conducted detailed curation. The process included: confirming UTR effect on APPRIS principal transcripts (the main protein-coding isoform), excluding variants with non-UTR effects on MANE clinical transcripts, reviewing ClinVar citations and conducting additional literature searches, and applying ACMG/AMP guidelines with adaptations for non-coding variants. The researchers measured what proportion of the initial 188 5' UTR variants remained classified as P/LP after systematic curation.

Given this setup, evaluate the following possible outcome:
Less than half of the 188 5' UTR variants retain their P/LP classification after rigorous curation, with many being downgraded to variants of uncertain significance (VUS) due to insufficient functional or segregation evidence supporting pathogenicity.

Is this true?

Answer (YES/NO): YES